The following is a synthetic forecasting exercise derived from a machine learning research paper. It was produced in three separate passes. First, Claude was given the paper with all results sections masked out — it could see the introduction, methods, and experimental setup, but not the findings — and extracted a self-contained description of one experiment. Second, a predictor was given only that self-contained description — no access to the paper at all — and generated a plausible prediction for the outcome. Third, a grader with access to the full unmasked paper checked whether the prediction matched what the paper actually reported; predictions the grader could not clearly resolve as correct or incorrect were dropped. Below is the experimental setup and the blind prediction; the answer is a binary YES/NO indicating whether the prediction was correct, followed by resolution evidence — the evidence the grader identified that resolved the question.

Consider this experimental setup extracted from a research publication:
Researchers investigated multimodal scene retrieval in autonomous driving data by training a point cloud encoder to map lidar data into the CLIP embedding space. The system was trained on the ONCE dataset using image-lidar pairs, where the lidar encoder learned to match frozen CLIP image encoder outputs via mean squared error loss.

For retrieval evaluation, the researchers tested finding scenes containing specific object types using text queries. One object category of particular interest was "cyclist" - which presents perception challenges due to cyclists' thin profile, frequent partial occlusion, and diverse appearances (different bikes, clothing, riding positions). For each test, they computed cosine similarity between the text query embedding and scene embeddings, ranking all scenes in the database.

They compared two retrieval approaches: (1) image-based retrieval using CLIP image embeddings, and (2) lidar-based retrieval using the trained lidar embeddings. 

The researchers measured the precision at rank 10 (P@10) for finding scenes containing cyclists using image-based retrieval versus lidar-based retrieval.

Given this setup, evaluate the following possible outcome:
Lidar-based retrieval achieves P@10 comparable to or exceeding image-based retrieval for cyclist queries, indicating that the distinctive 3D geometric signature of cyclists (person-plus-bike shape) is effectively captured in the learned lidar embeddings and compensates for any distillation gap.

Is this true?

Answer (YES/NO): YES